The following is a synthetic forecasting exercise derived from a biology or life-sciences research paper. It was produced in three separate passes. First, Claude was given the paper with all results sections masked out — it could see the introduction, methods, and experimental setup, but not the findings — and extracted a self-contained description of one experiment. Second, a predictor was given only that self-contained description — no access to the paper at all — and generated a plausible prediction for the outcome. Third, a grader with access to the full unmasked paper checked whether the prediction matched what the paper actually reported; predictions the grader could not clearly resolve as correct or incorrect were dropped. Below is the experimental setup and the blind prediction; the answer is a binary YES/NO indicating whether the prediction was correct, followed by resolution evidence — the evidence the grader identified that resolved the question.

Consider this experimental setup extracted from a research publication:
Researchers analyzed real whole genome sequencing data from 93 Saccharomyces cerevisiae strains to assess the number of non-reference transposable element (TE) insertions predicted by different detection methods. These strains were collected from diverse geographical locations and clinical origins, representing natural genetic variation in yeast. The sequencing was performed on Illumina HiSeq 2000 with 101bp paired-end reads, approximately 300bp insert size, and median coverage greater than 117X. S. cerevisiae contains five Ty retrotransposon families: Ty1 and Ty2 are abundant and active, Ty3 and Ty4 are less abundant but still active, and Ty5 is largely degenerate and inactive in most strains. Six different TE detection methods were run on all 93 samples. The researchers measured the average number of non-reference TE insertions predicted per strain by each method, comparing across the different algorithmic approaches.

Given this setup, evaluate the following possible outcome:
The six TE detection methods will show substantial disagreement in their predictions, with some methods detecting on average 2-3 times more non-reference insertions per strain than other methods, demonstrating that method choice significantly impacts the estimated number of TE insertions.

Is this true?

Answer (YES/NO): NO